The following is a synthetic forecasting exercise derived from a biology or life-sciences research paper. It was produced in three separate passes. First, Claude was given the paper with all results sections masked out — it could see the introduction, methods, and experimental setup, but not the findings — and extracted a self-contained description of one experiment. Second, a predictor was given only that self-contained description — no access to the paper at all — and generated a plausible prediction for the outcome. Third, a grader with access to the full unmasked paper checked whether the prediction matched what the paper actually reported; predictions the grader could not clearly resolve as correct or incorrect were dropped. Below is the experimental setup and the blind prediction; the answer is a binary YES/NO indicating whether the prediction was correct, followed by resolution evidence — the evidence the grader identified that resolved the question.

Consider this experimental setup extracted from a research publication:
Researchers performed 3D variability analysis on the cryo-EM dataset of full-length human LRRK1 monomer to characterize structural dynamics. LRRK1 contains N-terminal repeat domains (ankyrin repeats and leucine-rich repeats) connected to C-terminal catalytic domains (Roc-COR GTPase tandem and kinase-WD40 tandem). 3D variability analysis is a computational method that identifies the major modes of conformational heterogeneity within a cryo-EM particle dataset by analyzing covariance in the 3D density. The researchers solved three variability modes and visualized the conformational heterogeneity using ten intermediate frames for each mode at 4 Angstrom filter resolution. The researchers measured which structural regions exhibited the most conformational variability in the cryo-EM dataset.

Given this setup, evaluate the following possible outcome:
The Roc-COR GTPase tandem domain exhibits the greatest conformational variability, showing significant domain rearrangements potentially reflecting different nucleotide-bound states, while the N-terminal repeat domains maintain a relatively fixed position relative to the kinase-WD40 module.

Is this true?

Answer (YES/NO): NO